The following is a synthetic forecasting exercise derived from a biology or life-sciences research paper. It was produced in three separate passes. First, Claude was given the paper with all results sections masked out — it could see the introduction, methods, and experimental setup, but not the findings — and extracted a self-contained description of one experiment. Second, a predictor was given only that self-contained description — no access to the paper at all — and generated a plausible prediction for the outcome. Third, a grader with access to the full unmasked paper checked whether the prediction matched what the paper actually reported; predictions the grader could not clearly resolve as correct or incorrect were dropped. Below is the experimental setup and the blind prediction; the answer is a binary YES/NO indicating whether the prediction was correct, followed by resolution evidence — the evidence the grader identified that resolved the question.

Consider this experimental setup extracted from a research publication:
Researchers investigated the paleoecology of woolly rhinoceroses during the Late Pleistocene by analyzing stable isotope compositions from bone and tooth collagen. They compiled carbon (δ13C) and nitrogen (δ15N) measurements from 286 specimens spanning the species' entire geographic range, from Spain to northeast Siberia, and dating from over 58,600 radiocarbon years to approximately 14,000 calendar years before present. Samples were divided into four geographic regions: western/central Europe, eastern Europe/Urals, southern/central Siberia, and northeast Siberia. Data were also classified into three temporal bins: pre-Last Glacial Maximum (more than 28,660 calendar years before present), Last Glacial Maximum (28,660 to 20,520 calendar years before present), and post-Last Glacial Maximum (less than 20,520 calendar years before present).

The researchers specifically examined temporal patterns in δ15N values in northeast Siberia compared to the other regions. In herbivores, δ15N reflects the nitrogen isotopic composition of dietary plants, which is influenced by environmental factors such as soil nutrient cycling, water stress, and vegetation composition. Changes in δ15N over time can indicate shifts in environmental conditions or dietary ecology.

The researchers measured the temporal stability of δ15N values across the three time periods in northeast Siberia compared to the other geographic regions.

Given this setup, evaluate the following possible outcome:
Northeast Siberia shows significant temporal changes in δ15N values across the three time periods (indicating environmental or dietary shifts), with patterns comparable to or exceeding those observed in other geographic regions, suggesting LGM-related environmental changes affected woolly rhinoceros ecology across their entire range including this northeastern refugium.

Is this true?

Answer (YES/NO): NO